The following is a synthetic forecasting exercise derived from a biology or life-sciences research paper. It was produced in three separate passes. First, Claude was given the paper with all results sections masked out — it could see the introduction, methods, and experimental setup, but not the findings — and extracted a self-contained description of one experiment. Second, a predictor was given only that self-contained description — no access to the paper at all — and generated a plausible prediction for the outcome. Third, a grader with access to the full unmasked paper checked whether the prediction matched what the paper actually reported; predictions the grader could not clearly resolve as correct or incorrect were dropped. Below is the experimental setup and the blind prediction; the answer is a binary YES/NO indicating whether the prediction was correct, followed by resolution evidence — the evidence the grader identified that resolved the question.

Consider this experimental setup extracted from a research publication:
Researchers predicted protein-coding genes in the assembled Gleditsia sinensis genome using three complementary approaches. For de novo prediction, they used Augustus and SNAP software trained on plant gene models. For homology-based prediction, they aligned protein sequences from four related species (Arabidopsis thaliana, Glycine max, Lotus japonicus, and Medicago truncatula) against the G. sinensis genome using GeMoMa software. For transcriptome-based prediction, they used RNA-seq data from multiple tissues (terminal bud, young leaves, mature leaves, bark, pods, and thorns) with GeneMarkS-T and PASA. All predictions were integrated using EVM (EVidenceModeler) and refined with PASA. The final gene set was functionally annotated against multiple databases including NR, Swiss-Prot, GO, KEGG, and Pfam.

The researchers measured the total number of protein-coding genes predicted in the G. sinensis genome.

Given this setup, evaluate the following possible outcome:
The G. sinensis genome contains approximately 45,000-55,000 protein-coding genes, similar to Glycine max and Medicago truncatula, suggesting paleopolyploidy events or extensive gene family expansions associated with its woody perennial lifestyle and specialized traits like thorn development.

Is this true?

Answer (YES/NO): NO